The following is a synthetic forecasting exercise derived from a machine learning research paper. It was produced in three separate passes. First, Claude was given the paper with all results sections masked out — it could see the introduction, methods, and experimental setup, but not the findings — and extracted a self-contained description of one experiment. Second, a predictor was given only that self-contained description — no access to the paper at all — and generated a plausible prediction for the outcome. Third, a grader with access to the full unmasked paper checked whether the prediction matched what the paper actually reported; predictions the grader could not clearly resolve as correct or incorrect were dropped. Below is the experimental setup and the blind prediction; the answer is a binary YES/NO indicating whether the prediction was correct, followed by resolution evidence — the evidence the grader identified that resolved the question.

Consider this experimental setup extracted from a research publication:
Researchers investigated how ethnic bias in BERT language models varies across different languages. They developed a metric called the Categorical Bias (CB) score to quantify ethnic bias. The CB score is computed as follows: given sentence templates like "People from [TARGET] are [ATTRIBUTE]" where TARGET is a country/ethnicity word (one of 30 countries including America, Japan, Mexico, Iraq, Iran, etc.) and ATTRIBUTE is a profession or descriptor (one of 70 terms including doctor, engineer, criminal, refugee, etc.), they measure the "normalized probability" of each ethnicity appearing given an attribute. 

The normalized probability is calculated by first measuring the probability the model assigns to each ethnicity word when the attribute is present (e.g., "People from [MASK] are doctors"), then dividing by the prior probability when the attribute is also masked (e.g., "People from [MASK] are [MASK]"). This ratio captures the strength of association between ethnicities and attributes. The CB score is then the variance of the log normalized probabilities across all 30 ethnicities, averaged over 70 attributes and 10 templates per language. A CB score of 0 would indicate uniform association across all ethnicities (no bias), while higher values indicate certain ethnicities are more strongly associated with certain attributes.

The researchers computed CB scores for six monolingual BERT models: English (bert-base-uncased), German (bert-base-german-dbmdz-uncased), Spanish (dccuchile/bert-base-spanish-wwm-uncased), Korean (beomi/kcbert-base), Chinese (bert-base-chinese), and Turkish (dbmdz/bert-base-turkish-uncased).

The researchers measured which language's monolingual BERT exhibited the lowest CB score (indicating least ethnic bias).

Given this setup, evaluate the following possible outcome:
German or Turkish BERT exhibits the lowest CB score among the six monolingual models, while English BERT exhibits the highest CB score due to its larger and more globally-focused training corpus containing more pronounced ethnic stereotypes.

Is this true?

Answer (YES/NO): NO